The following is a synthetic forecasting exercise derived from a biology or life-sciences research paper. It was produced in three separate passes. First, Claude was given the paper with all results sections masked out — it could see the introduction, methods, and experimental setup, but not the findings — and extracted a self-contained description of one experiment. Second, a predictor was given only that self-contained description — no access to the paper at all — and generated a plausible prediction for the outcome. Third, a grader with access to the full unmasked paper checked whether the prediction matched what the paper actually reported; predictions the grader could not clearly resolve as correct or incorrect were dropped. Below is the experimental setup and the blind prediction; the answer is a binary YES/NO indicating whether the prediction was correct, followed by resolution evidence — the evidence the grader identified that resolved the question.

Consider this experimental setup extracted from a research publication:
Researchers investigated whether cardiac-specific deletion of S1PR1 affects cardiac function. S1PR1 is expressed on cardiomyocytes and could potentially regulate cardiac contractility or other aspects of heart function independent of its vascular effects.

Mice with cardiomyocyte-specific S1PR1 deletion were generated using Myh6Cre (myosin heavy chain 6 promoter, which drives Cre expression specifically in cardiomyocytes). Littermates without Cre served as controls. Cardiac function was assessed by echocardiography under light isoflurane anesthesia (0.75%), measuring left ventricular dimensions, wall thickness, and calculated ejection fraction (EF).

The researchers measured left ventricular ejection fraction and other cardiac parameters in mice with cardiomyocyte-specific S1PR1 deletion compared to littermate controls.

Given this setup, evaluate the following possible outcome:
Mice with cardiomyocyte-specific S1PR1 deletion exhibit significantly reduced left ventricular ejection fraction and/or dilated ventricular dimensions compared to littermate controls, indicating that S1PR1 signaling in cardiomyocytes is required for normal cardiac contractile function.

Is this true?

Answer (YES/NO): NO